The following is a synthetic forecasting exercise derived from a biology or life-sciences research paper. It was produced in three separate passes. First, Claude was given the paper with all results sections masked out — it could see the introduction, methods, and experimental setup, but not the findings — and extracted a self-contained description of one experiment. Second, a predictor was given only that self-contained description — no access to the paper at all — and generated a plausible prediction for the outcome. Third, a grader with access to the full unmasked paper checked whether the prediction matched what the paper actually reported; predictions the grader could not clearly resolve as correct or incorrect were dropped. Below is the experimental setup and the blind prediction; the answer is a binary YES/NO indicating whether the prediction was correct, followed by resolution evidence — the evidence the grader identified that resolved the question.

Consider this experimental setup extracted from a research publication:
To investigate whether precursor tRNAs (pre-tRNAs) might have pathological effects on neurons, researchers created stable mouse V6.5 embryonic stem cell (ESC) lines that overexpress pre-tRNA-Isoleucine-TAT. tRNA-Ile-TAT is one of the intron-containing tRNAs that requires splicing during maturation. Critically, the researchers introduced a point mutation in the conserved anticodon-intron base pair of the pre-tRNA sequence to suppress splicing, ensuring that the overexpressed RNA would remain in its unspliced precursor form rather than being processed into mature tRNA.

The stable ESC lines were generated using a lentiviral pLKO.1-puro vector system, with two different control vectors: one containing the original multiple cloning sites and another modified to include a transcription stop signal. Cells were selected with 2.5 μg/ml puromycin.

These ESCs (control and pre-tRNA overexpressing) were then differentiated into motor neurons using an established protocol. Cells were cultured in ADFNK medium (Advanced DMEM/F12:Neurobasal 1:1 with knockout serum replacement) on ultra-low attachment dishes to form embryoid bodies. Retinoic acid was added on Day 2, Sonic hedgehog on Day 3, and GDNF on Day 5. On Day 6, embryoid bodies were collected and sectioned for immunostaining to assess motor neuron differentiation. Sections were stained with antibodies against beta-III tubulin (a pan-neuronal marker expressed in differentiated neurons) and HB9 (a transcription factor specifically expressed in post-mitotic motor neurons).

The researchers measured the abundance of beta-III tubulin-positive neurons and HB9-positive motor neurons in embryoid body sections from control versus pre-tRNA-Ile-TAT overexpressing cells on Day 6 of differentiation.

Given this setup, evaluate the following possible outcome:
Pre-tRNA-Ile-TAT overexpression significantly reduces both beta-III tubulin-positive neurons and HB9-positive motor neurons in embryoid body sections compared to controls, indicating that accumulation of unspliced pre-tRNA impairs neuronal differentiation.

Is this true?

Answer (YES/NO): NO